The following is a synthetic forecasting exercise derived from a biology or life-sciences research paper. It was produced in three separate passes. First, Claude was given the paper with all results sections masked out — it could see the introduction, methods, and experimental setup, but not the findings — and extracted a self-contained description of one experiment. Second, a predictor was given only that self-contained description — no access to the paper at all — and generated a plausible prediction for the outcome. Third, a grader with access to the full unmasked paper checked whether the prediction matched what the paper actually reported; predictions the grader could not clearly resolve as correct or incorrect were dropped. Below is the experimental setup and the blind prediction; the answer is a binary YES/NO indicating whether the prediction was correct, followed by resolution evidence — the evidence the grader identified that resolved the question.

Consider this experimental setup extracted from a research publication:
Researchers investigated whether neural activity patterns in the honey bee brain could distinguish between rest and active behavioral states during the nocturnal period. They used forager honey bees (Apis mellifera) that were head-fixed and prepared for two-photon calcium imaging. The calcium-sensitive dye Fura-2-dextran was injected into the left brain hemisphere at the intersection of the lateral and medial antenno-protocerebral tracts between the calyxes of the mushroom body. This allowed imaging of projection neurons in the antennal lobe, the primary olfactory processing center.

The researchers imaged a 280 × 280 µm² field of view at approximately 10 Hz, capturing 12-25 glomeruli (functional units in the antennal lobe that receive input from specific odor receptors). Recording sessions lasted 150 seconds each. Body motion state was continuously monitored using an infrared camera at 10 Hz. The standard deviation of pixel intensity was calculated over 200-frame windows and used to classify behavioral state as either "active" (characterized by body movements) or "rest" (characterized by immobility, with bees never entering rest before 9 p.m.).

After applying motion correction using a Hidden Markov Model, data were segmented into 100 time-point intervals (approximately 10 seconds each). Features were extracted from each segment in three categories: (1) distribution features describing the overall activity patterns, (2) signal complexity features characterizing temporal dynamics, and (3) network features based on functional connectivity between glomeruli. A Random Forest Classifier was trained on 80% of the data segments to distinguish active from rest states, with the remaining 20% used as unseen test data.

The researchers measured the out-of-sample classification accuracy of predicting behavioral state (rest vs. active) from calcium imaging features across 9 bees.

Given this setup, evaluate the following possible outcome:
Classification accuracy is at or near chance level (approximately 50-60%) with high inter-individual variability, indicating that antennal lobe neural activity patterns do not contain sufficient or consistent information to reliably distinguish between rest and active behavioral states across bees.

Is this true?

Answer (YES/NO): NO